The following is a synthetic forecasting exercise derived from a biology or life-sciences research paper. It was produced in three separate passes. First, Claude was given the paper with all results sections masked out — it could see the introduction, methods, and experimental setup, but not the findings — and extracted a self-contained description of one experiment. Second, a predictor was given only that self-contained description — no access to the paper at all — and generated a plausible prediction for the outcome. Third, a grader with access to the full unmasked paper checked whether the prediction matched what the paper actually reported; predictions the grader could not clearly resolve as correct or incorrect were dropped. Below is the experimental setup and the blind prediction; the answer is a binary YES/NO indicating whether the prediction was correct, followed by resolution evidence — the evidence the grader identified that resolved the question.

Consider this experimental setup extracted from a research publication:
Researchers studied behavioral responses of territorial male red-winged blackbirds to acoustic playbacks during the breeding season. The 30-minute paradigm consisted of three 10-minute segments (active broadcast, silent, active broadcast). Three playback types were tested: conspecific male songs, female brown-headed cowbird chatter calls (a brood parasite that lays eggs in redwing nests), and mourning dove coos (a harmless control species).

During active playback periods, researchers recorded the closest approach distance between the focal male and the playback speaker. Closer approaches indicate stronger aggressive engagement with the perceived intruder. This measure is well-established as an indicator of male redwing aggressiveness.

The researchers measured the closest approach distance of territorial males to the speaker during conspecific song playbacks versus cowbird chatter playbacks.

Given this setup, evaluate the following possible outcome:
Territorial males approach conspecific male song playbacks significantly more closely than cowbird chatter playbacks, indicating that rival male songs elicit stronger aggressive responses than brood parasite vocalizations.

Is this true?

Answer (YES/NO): NO